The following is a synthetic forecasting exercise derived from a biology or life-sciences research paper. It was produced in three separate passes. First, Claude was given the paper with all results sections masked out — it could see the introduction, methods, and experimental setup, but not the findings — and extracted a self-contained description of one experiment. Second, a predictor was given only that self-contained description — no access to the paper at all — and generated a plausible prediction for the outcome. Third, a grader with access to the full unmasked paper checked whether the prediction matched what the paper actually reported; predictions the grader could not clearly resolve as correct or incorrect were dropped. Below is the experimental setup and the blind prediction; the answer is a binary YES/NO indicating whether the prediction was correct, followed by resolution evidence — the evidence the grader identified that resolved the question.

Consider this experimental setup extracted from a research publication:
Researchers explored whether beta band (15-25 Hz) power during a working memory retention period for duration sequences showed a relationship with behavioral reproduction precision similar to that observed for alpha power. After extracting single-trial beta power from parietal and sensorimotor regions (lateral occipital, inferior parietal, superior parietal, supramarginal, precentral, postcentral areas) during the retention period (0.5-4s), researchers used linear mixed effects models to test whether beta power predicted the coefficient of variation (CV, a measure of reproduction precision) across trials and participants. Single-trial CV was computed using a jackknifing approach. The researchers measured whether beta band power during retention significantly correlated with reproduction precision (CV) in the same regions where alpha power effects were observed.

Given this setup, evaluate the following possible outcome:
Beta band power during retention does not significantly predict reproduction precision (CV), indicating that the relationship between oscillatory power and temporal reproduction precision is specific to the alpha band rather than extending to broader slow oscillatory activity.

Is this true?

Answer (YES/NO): YES